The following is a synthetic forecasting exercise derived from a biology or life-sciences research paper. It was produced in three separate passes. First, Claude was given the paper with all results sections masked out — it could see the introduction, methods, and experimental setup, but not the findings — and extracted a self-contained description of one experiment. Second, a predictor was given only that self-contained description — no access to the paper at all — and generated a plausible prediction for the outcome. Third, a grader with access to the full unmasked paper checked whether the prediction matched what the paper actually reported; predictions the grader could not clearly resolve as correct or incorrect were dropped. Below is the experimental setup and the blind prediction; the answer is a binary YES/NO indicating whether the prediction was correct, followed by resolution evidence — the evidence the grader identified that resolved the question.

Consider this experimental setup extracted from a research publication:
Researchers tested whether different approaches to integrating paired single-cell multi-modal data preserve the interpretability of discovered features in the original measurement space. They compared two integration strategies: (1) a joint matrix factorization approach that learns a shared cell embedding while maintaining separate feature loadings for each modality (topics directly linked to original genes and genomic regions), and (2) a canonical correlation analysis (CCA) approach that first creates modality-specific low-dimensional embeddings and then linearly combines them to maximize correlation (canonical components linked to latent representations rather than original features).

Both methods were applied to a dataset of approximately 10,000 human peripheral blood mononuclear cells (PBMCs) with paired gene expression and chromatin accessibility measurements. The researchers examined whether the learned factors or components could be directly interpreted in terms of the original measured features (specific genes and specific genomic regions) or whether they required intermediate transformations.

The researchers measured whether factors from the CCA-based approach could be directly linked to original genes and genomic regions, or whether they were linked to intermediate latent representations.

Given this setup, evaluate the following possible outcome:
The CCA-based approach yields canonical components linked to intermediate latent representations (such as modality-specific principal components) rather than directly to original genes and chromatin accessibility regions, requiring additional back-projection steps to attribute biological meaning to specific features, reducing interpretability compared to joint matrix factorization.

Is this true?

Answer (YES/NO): YES